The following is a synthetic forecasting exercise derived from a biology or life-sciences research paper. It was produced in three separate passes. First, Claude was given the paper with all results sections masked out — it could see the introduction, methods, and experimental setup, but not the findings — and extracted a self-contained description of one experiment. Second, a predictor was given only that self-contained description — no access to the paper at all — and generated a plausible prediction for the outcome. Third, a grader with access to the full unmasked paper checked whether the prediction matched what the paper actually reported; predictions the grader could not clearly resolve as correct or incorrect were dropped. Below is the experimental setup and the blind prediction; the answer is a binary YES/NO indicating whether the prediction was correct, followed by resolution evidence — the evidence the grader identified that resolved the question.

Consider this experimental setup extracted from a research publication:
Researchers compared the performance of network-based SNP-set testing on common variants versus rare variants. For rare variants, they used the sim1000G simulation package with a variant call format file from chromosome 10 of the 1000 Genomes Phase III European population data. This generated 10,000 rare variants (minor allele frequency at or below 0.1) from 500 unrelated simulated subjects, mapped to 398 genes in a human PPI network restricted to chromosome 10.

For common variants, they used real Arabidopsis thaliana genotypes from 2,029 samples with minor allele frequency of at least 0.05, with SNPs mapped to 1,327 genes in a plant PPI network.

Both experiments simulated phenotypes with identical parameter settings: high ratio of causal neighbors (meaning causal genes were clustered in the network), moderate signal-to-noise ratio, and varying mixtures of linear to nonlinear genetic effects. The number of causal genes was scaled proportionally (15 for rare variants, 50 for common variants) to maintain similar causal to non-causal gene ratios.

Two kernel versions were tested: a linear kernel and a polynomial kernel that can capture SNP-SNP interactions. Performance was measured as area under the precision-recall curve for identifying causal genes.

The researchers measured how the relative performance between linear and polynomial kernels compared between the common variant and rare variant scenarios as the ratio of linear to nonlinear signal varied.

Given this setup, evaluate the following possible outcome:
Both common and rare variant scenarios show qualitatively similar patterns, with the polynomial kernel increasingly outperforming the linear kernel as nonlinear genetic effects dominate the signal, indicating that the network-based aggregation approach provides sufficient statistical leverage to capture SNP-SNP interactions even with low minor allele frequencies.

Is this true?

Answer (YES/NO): NO